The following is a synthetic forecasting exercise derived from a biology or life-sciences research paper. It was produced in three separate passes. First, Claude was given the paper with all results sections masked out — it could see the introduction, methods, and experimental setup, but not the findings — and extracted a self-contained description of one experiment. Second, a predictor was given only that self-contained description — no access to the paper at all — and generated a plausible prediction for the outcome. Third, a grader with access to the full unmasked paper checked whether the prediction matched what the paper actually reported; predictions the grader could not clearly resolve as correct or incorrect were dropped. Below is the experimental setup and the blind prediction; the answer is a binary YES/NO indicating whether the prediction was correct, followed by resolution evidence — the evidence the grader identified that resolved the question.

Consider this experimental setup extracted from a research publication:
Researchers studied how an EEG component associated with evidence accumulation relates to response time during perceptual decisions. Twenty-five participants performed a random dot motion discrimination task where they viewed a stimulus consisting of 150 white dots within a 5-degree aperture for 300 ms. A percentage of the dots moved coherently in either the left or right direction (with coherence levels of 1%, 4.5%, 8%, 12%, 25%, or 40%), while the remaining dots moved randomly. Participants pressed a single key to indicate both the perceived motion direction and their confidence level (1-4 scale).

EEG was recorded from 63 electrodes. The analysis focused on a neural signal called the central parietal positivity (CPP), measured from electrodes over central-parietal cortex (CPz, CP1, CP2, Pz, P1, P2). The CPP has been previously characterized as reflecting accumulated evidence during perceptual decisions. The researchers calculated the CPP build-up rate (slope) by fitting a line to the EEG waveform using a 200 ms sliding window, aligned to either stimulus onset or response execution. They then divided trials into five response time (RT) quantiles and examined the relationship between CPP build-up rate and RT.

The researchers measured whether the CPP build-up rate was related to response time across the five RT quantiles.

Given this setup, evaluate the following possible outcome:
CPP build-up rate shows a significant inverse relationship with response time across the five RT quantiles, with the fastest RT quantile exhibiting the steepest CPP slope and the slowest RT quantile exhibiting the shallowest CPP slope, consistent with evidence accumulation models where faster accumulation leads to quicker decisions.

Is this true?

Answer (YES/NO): YES